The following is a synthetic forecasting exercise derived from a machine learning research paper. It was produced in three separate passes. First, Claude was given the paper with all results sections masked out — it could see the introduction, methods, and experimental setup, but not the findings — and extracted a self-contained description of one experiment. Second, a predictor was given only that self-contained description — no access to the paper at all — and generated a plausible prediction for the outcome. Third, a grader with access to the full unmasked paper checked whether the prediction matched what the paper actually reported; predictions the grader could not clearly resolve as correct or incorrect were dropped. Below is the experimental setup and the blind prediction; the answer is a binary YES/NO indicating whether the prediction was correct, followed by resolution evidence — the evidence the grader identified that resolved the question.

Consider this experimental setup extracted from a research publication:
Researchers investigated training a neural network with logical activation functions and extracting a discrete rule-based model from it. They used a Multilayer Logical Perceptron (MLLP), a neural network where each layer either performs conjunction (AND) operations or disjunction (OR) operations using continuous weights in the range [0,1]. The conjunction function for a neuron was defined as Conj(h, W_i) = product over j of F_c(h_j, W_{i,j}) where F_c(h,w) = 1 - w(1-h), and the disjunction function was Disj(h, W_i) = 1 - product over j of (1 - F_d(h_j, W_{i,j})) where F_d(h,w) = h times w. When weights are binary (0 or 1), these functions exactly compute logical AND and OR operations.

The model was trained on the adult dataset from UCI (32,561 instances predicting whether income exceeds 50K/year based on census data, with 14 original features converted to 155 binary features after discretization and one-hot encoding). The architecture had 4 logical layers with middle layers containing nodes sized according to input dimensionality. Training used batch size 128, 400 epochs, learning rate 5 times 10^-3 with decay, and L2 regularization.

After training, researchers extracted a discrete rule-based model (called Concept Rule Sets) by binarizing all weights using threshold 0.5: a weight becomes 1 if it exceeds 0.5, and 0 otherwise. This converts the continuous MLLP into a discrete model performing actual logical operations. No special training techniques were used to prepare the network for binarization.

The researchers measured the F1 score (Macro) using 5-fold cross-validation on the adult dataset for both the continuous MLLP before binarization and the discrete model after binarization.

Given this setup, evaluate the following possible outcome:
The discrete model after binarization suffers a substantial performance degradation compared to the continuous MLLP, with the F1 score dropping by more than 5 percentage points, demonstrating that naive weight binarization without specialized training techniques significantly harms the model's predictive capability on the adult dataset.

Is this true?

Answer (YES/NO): YES